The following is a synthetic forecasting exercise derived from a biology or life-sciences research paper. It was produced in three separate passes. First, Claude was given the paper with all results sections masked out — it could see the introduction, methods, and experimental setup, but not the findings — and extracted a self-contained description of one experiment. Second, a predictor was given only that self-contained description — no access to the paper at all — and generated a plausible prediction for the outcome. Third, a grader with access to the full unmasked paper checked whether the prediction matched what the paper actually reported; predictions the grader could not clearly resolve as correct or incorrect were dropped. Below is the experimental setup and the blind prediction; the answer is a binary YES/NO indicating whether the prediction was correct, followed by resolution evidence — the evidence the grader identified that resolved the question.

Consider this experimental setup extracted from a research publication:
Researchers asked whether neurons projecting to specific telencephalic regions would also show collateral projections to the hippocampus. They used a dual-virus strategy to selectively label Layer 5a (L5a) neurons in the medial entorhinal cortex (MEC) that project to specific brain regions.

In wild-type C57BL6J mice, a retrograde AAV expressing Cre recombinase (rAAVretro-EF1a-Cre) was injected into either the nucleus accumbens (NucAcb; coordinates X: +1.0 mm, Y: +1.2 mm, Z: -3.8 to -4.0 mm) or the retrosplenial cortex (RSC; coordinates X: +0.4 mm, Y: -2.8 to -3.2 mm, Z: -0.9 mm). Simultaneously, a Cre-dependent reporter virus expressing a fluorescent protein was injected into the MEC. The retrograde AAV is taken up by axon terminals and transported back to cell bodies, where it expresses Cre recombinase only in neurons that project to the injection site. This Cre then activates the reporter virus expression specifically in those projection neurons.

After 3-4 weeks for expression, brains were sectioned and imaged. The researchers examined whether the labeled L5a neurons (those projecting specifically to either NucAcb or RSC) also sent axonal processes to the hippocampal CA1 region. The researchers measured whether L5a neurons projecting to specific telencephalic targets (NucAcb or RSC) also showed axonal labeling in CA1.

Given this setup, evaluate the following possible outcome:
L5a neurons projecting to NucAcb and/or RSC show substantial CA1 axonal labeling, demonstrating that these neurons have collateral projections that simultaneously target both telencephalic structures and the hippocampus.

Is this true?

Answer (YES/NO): YES